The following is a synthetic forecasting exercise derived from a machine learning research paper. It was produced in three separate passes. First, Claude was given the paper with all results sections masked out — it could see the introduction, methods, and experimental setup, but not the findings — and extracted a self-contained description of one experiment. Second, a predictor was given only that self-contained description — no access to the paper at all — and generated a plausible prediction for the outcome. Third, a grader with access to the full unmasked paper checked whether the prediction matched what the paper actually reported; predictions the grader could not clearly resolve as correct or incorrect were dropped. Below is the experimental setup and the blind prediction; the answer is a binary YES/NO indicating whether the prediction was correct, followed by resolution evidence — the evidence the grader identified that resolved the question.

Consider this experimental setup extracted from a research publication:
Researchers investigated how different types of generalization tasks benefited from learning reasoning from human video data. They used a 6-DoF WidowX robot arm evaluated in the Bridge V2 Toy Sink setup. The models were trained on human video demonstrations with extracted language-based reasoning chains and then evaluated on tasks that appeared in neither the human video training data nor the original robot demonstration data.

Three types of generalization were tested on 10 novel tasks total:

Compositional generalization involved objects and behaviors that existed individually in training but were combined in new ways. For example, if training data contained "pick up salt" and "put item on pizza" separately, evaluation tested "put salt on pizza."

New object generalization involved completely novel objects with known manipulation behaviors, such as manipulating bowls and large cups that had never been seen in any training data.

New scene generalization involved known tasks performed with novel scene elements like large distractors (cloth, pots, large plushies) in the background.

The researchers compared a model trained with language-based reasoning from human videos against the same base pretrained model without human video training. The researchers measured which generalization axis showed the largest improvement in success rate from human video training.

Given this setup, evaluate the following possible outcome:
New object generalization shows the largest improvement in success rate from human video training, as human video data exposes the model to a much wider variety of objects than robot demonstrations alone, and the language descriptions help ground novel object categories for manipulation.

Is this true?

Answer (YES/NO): YES